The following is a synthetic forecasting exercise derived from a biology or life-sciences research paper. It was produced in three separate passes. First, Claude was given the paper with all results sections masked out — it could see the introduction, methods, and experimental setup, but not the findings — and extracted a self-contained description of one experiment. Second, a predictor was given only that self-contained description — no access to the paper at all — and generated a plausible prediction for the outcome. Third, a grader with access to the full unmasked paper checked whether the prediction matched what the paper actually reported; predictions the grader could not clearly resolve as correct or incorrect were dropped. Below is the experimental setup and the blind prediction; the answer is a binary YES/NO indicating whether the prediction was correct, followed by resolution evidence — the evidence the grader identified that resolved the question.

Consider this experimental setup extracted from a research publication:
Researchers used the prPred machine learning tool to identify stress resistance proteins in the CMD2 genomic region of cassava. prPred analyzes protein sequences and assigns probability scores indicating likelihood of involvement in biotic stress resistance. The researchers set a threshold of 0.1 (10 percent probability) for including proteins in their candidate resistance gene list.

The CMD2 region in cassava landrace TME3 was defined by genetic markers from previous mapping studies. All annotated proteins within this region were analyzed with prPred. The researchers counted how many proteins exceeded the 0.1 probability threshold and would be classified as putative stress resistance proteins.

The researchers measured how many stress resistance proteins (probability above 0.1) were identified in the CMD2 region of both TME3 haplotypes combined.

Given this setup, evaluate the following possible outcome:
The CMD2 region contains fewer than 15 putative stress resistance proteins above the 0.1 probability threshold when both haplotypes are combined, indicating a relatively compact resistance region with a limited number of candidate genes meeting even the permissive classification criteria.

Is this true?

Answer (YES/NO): NO